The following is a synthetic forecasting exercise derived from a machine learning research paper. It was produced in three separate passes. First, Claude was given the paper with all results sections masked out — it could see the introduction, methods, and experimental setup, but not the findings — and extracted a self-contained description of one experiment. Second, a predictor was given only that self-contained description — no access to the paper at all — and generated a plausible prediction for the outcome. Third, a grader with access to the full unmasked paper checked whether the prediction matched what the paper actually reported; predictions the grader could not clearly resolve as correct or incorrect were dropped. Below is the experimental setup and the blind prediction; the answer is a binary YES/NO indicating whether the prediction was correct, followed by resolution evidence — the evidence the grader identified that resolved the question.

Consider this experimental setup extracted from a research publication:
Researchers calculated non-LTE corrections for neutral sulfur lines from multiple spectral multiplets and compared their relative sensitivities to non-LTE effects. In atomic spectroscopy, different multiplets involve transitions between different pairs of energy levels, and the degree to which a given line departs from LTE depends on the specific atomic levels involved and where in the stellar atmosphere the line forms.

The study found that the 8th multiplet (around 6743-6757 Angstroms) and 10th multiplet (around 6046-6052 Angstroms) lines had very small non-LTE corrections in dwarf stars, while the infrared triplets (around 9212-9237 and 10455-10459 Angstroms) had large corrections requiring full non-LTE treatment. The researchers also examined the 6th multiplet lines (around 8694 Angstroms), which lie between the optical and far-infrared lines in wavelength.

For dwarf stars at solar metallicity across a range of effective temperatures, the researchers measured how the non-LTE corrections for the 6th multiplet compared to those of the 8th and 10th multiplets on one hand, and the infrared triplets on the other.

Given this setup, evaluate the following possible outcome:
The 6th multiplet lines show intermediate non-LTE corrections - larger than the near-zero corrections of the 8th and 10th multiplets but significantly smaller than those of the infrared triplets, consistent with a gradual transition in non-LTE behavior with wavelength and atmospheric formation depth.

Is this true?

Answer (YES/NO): YES